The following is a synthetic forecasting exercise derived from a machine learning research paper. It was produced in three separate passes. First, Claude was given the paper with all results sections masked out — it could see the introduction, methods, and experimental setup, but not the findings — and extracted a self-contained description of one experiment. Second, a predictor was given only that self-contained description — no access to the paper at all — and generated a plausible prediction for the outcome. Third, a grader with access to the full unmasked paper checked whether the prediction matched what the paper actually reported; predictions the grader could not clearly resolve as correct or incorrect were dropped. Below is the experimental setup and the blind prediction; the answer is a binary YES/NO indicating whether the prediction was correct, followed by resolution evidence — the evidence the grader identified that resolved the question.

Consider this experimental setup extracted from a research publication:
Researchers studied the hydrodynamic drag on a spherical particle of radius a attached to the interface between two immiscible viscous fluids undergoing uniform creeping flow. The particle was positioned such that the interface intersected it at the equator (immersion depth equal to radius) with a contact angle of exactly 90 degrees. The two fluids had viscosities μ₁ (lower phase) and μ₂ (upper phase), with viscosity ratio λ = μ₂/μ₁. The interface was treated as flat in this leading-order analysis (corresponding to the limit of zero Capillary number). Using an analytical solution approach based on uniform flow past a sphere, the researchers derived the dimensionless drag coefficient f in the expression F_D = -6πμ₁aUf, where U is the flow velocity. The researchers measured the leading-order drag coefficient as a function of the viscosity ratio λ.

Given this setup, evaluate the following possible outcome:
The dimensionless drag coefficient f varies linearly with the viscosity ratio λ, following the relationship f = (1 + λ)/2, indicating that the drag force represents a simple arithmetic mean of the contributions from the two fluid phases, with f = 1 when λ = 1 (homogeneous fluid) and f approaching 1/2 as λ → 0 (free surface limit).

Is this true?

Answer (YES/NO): YES